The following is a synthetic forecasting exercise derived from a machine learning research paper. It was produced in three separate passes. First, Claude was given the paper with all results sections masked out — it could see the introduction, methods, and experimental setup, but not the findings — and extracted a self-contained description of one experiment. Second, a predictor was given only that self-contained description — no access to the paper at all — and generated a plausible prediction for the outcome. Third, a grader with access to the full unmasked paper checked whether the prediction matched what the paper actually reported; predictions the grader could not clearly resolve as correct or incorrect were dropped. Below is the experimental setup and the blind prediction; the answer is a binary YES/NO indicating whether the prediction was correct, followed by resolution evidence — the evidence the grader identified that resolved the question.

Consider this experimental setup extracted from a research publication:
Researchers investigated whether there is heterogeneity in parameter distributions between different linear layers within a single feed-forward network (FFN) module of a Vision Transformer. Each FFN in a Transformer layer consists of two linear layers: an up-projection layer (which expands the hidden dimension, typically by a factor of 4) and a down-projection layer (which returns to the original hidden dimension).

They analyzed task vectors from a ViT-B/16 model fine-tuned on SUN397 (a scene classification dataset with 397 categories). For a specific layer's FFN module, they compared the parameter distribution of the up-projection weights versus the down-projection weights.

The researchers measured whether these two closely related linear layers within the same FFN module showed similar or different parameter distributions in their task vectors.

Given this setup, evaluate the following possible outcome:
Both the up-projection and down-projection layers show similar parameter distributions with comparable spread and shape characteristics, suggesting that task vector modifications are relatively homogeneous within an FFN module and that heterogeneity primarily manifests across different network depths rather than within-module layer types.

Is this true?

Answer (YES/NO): NO